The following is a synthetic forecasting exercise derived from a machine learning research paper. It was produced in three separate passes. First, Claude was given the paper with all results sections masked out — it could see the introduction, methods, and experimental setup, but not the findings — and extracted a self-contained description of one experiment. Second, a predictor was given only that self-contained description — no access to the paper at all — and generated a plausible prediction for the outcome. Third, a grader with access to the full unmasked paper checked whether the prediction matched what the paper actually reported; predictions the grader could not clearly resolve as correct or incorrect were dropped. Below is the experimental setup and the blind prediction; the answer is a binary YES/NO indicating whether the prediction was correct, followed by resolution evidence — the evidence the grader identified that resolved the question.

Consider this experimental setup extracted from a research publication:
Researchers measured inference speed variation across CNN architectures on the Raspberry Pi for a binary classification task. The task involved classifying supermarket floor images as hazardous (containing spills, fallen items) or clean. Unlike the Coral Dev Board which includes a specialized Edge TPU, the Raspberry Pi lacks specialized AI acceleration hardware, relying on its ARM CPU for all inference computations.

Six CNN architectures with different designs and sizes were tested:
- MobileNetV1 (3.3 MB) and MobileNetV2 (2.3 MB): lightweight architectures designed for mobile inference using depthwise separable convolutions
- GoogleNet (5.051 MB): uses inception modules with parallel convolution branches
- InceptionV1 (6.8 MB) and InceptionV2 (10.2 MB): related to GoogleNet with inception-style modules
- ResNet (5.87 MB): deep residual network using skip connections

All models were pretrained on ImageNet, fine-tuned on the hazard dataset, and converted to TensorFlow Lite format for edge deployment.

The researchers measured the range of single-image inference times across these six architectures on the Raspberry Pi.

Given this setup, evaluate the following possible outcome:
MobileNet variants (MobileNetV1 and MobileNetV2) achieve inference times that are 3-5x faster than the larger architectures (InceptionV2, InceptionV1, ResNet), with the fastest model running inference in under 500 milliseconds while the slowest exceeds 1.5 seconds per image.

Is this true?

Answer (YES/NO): NO